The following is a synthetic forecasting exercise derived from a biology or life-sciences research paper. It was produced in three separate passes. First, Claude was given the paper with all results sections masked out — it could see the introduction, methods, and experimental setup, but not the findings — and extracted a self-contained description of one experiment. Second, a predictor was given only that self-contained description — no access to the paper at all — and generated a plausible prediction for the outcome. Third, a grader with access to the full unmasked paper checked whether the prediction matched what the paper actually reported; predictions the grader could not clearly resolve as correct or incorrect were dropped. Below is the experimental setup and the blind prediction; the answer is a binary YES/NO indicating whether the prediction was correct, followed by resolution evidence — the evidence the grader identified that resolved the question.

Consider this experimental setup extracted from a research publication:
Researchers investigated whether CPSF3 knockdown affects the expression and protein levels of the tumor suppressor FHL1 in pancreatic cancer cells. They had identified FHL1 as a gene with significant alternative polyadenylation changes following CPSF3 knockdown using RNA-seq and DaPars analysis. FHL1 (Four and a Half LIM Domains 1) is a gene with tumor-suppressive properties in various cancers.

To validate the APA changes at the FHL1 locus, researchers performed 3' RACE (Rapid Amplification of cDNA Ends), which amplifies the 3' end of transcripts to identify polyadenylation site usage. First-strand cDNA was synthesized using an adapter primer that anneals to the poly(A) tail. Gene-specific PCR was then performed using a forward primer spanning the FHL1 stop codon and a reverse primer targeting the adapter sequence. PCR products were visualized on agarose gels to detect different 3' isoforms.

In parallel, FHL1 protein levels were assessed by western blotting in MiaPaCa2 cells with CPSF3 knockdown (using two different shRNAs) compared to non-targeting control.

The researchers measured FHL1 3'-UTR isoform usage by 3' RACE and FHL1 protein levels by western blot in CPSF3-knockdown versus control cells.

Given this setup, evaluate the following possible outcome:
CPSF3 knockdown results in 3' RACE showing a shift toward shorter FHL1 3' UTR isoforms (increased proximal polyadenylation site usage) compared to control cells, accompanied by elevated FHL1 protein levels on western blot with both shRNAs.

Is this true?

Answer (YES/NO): NO